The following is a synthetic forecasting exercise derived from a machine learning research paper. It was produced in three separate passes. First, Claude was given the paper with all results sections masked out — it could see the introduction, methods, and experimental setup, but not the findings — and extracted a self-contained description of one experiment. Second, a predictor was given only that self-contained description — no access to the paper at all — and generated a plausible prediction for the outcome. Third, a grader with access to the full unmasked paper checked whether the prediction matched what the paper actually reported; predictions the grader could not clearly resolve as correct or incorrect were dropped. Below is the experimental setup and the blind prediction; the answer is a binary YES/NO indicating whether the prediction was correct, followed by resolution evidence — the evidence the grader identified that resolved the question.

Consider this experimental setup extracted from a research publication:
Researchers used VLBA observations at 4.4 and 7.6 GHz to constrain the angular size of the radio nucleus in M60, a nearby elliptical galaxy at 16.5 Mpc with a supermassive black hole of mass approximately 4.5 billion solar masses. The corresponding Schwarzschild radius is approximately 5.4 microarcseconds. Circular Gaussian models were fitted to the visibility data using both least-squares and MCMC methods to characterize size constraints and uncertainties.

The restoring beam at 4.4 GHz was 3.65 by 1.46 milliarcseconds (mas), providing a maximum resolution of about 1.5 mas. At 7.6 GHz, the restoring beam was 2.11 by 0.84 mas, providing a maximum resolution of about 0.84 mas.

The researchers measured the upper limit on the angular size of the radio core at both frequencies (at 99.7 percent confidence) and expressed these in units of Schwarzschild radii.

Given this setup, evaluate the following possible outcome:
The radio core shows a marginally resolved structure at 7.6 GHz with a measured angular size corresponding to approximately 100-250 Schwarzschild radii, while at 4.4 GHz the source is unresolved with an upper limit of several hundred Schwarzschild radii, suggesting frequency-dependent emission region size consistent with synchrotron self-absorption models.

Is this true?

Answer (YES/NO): NO